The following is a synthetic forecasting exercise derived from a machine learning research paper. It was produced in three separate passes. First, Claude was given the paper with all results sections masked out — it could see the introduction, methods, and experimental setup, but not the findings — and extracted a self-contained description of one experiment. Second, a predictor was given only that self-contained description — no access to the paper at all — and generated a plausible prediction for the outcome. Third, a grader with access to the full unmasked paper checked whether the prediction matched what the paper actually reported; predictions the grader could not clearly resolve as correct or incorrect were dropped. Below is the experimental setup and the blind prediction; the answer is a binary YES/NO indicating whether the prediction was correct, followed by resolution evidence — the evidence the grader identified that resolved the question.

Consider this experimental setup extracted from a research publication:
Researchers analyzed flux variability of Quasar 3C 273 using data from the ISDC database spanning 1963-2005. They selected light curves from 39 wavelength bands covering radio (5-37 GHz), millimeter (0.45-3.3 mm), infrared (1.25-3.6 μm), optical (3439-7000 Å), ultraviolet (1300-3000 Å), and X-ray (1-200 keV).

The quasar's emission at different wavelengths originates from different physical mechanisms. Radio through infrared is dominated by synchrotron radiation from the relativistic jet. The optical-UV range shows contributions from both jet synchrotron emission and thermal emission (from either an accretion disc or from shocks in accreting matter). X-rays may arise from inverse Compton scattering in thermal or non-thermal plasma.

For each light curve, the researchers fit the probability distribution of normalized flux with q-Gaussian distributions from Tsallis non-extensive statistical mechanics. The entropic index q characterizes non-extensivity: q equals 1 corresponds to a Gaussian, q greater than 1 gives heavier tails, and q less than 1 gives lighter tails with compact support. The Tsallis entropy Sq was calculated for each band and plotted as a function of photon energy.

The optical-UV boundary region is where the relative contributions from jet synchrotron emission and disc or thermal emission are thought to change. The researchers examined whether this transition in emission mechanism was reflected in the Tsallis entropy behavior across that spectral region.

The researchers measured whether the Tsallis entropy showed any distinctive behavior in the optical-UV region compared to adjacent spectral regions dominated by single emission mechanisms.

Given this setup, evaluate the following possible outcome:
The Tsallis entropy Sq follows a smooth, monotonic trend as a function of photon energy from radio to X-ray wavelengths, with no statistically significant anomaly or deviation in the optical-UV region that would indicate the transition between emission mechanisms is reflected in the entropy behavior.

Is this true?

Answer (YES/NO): NO